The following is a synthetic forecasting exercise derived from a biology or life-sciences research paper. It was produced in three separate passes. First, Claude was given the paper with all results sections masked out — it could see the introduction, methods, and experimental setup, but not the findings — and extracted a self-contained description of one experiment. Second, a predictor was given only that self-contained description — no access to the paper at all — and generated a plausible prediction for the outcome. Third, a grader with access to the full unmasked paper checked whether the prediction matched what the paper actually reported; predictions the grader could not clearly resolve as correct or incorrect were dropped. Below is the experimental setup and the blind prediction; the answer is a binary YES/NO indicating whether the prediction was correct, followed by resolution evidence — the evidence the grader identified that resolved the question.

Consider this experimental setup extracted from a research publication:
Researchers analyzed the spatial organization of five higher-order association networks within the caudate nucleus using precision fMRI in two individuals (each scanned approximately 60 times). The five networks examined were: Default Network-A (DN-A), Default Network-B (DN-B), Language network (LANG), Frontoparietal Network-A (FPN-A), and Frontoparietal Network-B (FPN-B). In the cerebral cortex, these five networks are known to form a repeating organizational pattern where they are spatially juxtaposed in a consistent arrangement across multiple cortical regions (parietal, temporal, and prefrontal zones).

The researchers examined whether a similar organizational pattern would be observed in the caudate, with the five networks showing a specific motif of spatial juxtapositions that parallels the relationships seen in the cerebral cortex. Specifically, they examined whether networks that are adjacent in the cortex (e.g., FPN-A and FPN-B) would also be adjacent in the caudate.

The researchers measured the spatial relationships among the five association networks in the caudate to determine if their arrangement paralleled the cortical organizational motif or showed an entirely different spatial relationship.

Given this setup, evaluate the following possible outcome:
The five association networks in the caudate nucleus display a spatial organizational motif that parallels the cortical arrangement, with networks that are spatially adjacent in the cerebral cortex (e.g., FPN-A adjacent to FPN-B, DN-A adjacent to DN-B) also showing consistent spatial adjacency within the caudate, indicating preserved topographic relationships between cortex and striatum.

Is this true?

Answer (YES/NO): YES